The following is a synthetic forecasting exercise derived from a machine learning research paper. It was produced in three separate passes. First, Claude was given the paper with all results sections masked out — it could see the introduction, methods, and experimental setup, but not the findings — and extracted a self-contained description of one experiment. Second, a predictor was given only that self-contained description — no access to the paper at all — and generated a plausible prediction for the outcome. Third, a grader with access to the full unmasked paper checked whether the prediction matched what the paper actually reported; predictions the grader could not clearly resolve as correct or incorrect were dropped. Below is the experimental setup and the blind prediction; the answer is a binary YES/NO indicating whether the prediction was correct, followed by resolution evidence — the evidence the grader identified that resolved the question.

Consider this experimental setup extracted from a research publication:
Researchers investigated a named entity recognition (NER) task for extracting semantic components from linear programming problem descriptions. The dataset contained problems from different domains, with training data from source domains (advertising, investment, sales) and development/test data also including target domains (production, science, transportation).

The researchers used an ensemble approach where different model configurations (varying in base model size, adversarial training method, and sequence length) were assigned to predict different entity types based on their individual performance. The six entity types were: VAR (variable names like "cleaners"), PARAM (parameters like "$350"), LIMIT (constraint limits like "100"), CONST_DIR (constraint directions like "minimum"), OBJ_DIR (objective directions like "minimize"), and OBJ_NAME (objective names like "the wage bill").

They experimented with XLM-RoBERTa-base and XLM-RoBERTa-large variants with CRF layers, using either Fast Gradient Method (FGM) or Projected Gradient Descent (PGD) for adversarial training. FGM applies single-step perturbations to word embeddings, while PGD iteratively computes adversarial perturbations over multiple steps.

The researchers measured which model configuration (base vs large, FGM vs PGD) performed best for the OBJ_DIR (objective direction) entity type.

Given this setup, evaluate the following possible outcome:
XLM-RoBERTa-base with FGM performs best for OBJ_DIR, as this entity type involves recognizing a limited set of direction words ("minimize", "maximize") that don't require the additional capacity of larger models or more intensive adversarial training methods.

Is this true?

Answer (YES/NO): YES